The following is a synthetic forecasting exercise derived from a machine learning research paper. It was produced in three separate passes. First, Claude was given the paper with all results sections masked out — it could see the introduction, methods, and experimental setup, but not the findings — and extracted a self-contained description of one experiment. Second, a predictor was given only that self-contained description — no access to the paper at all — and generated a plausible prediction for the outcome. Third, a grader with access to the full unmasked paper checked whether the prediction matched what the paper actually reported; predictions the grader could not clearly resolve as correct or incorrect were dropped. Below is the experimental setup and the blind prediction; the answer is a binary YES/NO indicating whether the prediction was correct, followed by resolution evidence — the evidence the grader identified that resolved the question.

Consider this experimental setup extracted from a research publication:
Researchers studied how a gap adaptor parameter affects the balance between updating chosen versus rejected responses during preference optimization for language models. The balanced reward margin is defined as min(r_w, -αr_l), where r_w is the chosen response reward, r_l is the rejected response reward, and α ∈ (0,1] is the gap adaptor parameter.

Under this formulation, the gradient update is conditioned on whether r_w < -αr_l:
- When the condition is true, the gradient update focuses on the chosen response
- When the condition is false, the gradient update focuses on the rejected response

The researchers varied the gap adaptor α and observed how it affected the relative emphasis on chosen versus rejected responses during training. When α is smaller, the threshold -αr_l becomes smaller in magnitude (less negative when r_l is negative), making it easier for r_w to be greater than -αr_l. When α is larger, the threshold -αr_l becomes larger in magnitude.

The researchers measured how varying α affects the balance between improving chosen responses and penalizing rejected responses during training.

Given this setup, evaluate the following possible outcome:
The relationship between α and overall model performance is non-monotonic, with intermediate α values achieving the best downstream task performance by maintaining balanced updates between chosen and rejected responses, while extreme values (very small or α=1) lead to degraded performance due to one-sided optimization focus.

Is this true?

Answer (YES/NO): YES